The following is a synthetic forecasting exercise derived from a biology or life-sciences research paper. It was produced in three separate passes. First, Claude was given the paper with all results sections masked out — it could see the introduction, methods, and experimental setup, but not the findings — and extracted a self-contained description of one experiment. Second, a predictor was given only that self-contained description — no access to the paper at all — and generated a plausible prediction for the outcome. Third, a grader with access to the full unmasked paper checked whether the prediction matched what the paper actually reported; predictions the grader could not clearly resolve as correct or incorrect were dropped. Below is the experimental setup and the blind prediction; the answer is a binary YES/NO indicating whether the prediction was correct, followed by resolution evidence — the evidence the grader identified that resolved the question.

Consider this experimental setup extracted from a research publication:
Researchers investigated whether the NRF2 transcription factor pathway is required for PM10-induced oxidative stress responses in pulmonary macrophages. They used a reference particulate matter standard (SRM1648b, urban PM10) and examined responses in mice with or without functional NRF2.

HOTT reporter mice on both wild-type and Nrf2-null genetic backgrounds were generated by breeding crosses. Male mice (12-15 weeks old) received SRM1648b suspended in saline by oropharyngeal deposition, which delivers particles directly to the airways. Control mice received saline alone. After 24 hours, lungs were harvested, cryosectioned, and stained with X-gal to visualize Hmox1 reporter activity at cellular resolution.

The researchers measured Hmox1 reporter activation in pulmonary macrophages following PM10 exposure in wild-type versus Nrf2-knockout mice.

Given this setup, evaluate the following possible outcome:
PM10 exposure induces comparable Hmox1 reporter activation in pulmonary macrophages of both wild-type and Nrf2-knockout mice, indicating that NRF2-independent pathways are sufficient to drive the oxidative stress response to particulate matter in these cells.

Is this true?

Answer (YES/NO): NO